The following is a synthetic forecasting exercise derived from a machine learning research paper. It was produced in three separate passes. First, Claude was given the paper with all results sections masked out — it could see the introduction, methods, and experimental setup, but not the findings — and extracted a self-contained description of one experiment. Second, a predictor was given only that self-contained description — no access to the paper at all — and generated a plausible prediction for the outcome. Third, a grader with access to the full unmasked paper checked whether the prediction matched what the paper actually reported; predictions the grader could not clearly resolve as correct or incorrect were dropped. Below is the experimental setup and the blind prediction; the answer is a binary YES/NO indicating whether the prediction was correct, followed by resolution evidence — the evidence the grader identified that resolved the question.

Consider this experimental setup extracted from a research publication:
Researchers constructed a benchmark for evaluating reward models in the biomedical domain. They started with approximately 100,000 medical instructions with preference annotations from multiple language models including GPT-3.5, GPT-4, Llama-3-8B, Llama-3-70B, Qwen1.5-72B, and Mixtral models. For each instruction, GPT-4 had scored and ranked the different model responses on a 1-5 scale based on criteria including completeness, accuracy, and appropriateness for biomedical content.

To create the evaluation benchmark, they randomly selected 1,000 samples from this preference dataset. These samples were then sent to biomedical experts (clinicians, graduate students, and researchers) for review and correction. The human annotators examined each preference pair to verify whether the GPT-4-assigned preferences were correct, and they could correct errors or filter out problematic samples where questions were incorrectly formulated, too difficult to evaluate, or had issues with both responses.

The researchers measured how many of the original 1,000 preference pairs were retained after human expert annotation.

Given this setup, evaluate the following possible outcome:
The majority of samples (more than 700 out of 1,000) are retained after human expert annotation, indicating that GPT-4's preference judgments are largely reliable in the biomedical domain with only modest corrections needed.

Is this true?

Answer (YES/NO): YES